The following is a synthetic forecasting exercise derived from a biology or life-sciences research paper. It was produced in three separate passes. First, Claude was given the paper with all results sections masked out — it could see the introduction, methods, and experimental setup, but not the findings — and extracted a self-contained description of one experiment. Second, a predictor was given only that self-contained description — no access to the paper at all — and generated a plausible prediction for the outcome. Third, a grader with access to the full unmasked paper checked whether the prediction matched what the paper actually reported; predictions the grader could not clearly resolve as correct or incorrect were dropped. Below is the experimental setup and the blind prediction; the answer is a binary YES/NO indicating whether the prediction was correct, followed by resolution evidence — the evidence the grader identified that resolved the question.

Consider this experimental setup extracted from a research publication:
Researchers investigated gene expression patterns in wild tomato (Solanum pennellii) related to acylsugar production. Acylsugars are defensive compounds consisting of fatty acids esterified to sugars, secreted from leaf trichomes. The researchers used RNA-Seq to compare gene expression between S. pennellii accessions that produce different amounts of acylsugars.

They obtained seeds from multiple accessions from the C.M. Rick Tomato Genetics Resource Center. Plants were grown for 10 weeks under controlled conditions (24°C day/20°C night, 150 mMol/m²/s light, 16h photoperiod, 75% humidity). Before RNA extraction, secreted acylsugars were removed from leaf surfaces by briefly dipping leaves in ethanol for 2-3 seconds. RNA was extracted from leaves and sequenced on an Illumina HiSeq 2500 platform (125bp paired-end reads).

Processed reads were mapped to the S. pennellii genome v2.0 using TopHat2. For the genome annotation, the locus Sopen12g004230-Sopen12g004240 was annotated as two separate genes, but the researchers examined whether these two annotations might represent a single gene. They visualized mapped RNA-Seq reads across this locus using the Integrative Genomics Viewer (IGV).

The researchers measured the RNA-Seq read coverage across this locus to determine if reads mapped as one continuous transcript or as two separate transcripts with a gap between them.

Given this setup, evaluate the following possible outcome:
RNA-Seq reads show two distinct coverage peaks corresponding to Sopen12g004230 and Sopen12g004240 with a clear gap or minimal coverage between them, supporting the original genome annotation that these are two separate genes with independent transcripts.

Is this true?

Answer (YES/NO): NO